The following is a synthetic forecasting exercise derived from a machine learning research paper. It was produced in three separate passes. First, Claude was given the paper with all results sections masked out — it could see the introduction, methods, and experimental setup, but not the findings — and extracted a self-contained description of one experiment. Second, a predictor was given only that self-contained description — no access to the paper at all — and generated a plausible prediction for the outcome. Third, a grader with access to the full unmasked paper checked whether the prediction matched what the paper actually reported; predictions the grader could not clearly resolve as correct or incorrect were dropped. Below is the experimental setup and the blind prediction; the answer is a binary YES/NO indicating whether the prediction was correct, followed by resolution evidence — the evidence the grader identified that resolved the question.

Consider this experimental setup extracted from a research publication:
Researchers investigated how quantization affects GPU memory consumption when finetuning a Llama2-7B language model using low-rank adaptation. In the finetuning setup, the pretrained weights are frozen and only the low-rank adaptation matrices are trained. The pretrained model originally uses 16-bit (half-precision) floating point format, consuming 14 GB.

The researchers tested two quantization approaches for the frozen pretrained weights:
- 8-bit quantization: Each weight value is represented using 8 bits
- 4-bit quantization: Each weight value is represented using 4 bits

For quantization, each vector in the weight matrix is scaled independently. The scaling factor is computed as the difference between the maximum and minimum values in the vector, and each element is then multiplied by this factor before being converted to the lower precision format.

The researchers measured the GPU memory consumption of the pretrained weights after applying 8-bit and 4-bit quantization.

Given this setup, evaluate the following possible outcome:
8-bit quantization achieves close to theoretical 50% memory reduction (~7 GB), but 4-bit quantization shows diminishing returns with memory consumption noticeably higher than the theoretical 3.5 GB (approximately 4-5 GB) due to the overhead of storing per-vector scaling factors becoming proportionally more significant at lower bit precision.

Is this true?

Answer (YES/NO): NO